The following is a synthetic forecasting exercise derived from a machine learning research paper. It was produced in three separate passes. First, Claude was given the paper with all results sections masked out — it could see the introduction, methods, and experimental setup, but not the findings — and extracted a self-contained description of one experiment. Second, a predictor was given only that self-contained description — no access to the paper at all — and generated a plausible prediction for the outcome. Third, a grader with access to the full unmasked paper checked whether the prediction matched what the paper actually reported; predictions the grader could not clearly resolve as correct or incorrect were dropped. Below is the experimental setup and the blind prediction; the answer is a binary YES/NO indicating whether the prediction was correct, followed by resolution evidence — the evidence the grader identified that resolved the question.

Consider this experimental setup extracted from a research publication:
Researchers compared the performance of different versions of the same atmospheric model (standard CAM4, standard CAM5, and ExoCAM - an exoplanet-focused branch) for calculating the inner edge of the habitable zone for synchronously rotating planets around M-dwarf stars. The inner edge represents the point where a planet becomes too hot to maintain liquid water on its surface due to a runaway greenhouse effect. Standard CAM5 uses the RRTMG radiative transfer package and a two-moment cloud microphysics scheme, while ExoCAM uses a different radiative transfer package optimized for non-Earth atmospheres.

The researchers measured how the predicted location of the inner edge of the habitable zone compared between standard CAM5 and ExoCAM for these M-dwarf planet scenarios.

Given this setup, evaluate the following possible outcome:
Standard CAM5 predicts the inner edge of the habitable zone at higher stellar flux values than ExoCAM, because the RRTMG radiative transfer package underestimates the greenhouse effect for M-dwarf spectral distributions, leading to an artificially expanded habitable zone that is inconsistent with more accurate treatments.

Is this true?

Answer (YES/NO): NO